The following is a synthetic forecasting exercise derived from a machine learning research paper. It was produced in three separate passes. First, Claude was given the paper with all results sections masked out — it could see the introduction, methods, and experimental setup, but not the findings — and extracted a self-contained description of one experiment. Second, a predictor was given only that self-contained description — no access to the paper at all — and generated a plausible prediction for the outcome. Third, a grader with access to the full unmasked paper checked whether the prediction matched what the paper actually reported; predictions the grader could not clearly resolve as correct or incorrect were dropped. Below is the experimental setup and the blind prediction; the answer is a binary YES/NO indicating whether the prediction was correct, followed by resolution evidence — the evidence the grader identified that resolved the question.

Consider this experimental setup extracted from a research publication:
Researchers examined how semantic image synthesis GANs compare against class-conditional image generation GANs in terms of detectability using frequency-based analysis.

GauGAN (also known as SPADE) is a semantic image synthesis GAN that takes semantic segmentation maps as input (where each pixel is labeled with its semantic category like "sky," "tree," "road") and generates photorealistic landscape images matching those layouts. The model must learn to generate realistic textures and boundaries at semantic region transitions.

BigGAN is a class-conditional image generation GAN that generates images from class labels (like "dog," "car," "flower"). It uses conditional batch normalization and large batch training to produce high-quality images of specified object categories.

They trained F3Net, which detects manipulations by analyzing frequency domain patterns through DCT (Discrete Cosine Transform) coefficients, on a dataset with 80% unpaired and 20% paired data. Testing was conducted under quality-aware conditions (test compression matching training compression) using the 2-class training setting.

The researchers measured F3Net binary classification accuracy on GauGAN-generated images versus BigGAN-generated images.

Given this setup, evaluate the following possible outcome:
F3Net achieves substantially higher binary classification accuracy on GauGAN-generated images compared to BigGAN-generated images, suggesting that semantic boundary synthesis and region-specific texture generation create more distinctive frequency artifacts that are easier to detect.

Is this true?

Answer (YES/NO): YES